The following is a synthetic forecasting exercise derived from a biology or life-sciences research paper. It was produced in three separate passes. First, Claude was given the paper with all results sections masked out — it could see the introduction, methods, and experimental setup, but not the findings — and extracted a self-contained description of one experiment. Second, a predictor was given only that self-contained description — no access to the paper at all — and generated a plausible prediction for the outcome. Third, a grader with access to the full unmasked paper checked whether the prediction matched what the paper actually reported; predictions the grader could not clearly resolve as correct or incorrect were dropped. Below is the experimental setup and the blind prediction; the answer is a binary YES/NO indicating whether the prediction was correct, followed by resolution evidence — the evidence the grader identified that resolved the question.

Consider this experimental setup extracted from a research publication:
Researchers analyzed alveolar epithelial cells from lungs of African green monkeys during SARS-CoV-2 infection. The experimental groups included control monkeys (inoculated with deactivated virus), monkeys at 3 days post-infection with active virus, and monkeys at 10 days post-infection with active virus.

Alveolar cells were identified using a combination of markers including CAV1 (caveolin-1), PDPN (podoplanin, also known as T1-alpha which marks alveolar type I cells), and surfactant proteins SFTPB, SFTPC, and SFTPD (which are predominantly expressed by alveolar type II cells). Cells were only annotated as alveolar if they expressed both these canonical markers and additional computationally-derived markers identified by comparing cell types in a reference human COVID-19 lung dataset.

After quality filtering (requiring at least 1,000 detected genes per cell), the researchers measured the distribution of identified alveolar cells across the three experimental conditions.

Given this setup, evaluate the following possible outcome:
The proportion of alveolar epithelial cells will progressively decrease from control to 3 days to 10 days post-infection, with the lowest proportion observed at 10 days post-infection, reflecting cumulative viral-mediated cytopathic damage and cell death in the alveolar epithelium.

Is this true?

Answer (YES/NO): NO